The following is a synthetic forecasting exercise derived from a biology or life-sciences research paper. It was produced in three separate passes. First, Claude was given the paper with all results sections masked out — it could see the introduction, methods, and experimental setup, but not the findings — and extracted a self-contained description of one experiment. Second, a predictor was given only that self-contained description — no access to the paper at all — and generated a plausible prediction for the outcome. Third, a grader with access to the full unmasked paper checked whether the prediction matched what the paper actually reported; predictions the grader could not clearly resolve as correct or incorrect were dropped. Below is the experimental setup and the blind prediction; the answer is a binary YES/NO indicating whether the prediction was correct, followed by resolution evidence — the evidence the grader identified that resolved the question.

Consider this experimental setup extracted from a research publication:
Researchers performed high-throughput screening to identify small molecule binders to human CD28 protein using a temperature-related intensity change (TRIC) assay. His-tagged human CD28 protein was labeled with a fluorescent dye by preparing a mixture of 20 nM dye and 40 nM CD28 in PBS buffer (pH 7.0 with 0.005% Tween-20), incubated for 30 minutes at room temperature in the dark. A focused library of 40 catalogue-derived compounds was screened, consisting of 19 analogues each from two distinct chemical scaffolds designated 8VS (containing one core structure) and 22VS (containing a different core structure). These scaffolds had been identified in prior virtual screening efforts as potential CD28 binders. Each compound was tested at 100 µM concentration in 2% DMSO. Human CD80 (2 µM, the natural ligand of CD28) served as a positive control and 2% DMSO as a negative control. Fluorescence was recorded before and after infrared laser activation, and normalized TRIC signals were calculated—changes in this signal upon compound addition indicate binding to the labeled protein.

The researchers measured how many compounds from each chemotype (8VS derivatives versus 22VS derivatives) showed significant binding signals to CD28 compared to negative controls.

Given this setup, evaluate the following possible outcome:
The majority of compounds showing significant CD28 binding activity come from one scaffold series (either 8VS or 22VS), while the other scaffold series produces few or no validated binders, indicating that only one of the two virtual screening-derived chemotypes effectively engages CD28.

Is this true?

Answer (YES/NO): YES